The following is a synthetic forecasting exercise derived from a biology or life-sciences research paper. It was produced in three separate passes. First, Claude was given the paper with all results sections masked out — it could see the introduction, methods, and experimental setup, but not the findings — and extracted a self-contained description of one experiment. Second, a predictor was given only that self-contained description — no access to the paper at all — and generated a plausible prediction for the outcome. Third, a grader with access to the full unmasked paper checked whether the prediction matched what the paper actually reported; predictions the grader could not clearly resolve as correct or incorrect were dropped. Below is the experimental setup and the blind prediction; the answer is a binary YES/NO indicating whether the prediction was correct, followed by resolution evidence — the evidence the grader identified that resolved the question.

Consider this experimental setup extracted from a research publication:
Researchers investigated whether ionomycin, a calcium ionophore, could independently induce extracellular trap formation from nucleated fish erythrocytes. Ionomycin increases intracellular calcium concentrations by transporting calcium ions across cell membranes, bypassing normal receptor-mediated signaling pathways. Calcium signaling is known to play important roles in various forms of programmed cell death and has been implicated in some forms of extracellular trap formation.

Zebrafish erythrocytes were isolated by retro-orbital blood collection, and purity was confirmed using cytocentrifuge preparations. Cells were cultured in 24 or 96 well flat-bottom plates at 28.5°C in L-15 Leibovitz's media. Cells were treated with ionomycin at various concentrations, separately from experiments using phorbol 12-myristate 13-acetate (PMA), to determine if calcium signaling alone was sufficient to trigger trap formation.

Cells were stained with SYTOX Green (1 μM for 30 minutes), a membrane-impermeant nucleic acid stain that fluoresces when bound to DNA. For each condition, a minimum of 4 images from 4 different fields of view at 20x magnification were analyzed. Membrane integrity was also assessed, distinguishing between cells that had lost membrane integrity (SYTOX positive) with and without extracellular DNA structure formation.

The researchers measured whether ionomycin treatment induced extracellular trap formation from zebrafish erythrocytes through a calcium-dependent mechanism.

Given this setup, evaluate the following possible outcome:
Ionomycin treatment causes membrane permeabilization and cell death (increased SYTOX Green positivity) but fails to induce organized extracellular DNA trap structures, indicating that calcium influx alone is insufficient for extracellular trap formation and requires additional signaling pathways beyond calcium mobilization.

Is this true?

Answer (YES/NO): NO